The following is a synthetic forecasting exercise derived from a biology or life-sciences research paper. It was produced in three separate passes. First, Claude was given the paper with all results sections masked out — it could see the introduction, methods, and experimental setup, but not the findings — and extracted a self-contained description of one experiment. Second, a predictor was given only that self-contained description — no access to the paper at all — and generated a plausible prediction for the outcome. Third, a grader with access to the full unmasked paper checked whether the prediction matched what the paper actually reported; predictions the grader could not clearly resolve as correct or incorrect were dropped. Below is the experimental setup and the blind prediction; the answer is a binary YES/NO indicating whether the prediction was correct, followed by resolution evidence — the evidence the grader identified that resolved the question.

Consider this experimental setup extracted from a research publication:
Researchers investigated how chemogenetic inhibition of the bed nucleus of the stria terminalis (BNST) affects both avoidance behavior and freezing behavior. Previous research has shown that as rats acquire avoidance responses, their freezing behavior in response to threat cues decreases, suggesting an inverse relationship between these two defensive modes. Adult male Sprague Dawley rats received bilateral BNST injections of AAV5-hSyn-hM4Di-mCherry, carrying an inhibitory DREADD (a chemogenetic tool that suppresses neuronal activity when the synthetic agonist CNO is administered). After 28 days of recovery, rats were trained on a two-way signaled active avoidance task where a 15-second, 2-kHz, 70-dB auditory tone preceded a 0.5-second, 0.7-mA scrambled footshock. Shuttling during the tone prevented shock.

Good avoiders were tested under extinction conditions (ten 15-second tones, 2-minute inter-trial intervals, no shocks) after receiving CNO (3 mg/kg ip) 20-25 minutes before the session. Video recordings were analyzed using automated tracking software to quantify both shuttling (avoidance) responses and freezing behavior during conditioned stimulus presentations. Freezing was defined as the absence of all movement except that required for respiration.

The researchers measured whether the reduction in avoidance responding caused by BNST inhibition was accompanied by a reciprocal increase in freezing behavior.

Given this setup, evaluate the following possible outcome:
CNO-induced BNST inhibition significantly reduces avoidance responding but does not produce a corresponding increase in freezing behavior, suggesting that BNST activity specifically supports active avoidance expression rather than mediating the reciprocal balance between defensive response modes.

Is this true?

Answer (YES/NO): YES